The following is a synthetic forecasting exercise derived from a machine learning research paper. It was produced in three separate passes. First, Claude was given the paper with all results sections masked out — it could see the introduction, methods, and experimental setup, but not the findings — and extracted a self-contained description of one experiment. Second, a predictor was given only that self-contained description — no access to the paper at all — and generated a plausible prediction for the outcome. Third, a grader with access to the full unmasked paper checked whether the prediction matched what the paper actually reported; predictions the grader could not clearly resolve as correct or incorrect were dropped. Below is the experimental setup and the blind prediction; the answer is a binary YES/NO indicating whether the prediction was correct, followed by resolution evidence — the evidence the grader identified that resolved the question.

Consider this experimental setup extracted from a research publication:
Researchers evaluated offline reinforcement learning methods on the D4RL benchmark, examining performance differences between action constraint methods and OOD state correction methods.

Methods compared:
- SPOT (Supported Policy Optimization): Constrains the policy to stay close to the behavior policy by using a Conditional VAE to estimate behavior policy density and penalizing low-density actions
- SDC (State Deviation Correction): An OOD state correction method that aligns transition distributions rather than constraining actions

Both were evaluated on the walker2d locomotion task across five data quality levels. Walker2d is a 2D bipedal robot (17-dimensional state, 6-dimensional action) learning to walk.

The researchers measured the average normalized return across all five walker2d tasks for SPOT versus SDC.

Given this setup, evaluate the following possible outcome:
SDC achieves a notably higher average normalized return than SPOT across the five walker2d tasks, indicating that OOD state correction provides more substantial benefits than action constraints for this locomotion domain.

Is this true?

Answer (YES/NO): NO